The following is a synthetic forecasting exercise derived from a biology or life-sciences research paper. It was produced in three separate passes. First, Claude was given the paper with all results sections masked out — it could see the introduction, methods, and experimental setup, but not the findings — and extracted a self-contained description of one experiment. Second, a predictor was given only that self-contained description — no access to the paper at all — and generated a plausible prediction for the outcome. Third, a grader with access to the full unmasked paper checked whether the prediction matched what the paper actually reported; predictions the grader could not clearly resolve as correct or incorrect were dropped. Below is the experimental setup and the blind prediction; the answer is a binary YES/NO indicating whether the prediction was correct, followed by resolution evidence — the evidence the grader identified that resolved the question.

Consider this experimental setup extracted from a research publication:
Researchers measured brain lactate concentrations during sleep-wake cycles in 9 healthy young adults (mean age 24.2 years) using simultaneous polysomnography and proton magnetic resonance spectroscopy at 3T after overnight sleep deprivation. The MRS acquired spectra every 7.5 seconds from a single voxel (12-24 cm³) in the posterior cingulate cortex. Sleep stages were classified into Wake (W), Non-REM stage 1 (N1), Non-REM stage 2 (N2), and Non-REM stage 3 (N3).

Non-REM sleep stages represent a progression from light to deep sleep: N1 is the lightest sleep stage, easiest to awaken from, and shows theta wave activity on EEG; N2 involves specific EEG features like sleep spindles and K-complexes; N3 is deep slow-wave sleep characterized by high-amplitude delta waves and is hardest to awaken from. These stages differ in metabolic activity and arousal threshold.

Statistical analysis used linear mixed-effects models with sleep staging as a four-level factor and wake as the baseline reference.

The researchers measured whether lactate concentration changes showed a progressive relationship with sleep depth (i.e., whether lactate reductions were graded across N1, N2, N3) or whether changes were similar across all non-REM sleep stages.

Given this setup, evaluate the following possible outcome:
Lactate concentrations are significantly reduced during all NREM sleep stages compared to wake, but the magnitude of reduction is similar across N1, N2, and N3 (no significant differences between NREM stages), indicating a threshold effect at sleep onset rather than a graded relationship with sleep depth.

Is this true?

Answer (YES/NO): NO